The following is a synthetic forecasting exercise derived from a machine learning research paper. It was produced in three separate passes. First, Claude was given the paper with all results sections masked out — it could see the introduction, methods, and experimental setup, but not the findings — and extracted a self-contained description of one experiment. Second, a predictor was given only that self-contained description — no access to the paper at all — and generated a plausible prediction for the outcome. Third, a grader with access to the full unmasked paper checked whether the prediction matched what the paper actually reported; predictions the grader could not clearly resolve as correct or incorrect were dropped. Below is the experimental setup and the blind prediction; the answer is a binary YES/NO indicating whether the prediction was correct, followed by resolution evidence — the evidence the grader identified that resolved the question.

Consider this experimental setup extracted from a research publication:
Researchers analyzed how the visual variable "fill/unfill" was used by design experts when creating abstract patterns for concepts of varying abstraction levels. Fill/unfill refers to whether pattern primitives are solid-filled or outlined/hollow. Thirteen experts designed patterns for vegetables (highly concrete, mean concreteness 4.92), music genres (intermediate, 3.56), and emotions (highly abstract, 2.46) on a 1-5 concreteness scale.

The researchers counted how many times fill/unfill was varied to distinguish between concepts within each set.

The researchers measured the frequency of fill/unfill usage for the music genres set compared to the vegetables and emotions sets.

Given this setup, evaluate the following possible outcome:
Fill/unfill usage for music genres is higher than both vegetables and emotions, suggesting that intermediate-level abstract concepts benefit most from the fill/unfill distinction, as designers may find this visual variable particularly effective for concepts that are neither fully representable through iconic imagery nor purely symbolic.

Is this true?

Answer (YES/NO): YES